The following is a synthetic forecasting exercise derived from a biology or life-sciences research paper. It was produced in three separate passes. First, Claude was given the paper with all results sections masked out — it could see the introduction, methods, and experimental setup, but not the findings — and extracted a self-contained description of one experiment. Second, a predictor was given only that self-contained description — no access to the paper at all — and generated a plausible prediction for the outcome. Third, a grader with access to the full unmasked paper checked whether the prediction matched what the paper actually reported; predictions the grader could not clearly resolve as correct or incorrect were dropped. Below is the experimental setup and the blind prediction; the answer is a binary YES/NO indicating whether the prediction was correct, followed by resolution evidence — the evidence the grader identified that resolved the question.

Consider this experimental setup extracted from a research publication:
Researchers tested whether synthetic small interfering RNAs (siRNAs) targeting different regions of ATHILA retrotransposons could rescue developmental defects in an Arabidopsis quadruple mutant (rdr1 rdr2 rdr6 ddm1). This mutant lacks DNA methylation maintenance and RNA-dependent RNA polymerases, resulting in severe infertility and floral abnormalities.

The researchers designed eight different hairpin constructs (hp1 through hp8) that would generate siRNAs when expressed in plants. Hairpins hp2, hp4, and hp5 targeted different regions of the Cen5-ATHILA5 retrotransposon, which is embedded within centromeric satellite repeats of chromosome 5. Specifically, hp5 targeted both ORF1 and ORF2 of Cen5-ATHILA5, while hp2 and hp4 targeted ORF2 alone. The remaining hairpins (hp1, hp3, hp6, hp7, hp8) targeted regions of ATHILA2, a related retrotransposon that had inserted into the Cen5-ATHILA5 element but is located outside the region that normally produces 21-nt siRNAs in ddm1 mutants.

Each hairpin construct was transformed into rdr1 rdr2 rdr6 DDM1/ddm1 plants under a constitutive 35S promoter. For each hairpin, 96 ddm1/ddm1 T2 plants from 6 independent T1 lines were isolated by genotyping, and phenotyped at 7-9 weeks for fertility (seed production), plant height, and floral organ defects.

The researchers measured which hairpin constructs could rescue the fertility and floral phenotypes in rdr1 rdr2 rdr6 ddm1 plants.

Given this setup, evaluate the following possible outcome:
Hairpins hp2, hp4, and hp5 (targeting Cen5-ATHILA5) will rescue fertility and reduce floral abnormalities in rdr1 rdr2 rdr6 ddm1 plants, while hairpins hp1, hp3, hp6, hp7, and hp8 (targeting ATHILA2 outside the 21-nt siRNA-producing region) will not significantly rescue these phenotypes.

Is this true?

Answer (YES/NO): YES